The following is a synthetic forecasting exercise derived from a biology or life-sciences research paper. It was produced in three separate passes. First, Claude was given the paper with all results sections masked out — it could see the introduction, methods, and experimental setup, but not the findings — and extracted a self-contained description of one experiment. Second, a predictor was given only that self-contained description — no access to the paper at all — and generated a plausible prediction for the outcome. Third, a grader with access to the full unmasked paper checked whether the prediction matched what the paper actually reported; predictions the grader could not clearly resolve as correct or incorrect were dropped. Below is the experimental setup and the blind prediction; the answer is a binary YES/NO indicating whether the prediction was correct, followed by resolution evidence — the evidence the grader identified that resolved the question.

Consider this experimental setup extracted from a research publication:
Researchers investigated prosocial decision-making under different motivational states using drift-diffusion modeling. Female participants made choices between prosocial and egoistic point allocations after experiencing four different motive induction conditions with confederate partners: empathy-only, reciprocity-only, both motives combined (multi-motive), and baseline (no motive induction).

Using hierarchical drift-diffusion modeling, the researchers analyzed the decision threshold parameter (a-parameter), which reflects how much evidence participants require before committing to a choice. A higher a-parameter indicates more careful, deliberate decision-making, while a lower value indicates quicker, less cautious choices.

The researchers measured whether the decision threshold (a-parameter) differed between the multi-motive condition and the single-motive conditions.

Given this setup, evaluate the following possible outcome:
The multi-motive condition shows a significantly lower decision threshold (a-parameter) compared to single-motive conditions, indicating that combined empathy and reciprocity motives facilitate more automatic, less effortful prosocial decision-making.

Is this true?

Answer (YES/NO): NO